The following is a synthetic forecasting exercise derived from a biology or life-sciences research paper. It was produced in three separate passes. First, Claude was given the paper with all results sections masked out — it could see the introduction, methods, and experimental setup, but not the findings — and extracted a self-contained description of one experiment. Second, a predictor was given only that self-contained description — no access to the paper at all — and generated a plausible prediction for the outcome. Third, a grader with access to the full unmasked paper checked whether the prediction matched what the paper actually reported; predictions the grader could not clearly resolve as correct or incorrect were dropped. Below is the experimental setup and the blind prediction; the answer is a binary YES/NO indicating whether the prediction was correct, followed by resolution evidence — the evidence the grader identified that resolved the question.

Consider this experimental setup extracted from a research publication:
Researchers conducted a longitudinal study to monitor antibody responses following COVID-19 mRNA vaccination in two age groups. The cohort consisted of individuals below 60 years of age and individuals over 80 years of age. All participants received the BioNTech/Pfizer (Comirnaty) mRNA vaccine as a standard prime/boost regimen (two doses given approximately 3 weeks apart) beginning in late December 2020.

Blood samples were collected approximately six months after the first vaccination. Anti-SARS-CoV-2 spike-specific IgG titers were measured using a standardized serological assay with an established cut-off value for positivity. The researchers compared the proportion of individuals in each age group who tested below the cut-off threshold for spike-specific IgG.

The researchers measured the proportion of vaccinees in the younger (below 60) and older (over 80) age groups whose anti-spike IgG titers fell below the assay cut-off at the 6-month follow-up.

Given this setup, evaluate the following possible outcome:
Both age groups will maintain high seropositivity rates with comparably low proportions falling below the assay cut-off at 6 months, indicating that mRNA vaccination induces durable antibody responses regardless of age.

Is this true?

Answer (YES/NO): NO